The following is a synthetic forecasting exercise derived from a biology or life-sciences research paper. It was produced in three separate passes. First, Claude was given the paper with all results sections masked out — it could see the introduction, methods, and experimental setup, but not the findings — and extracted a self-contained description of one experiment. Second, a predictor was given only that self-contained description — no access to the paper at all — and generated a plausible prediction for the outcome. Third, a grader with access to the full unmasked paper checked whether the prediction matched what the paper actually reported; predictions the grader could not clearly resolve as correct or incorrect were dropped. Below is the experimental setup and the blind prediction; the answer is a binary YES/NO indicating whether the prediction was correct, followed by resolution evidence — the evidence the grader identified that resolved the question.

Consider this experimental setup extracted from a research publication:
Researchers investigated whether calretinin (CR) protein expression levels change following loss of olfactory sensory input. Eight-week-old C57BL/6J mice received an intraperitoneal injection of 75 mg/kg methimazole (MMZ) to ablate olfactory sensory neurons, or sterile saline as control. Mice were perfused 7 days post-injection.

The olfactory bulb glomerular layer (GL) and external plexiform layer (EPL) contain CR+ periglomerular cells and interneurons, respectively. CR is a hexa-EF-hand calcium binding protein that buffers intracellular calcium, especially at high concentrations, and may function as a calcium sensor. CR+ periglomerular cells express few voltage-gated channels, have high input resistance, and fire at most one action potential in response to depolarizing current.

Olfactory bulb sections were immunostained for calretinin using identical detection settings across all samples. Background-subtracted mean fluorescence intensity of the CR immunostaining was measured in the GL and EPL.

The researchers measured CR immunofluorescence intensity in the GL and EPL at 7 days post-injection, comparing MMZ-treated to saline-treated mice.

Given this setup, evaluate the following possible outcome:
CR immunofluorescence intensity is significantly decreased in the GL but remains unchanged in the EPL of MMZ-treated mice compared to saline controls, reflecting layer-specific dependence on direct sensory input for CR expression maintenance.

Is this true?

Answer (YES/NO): NO